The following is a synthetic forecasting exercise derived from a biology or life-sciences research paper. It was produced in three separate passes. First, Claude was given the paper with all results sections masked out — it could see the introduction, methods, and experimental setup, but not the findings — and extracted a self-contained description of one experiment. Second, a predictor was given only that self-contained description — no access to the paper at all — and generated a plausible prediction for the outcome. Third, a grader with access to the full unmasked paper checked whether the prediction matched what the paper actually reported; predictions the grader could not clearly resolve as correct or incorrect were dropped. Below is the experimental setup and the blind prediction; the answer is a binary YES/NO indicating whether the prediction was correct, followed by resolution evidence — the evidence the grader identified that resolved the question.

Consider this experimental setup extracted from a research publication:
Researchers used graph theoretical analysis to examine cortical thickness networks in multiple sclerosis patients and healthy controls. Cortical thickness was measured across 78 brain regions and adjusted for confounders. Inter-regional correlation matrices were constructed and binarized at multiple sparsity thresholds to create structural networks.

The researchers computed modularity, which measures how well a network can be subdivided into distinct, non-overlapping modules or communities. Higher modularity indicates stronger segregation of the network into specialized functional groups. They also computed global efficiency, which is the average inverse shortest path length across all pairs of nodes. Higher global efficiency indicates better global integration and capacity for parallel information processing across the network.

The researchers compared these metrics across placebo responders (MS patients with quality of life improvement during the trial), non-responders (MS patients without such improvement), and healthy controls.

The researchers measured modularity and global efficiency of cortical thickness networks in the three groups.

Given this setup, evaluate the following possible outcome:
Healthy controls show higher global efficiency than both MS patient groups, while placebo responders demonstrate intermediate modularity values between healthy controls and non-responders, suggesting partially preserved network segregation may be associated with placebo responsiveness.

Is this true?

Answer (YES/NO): NO